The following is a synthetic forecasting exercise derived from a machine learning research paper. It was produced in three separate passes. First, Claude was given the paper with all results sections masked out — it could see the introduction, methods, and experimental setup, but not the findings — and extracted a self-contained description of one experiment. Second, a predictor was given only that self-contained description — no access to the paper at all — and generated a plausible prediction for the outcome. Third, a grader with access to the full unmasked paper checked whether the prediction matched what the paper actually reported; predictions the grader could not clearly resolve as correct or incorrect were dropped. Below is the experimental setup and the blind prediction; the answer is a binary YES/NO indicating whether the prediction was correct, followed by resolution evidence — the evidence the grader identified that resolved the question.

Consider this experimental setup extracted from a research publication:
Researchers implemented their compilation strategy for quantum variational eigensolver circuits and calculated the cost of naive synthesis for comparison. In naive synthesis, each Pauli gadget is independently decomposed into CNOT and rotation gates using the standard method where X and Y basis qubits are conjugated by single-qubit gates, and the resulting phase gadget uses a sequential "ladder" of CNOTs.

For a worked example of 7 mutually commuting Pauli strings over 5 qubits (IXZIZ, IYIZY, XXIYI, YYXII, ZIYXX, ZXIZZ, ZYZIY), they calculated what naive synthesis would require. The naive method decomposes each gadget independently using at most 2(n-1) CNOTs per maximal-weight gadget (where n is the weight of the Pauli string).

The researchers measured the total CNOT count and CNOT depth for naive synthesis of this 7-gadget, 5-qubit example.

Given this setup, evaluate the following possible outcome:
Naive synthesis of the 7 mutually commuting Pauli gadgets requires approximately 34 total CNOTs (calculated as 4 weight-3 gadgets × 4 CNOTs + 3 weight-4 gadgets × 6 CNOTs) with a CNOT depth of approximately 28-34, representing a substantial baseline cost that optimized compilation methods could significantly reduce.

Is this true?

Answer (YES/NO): YES